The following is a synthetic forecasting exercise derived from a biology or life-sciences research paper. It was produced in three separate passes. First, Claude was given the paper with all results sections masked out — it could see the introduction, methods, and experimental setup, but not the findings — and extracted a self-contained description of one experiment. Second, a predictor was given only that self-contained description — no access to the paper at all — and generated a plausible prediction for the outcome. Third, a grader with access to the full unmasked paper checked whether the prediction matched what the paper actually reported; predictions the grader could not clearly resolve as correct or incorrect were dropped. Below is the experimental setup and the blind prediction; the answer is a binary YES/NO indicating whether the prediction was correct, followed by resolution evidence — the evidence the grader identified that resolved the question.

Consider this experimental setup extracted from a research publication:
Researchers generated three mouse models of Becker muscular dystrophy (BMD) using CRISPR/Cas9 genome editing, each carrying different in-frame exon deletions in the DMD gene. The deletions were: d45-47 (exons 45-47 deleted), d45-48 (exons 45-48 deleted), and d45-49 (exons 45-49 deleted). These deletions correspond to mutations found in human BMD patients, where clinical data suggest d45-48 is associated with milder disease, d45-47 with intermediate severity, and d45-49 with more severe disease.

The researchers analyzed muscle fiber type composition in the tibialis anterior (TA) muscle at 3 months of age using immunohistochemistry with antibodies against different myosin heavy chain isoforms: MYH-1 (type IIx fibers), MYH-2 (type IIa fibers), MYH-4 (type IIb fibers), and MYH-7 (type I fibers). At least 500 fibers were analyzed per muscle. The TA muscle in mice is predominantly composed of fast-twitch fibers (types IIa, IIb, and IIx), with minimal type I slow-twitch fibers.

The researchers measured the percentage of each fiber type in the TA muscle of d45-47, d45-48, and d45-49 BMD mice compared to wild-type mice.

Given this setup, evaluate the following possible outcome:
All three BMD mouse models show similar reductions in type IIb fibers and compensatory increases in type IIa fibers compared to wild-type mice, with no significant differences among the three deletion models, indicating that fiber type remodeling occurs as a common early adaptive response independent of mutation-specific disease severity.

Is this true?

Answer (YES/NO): NO